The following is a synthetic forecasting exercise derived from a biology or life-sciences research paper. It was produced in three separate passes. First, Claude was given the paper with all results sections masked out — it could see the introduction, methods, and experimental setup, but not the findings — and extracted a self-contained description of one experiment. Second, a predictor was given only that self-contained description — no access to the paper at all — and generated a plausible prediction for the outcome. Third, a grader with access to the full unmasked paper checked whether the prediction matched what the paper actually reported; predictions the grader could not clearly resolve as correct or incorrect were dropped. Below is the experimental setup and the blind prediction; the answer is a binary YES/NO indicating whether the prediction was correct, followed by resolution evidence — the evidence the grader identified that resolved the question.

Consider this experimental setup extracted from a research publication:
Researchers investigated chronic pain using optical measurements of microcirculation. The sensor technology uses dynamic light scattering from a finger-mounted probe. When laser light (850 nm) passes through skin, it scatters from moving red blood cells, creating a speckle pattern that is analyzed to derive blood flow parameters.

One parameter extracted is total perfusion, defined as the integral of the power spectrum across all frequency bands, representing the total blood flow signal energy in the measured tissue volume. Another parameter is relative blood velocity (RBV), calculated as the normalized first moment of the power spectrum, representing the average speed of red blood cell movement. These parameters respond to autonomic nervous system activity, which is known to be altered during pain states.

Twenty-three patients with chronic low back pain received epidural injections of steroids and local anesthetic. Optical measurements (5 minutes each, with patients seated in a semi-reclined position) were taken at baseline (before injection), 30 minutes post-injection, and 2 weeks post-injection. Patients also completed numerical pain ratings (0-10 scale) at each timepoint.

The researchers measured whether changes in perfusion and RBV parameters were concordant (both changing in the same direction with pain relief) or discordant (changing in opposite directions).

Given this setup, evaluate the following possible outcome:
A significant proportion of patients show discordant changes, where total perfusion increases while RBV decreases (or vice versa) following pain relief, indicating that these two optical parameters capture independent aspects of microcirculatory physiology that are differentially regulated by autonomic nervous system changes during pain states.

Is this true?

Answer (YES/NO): NO